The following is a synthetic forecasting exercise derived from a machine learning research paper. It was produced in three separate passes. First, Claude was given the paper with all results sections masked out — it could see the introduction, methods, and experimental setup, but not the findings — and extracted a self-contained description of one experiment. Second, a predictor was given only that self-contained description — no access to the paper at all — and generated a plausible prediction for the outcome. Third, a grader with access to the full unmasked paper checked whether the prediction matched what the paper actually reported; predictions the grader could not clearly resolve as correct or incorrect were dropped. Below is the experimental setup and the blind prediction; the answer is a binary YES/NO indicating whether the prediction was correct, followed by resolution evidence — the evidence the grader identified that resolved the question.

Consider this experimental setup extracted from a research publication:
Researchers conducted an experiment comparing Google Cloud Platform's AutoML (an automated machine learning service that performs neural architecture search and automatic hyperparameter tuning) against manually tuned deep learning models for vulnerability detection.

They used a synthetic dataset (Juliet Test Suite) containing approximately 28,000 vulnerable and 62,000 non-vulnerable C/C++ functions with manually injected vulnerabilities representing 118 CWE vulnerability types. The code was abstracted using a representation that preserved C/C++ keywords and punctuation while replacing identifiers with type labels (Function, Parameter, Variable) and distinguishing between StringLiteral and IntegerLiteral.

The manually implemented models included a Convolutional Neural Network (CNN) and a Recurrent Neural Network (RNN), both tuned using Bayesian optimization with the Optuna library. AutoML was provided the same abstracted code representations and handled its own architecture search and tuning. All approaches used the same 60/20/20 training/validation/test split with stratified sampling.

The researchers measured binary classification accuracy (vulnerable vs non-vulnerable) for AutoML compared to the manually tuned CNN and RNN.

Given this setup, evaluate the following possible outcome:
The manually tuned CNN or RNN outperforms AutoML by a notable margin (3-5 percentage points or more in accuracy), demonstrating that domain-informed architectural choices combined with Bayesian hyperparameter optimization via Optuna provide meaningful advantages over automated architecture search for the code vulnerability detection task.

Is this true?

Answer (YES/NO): NO